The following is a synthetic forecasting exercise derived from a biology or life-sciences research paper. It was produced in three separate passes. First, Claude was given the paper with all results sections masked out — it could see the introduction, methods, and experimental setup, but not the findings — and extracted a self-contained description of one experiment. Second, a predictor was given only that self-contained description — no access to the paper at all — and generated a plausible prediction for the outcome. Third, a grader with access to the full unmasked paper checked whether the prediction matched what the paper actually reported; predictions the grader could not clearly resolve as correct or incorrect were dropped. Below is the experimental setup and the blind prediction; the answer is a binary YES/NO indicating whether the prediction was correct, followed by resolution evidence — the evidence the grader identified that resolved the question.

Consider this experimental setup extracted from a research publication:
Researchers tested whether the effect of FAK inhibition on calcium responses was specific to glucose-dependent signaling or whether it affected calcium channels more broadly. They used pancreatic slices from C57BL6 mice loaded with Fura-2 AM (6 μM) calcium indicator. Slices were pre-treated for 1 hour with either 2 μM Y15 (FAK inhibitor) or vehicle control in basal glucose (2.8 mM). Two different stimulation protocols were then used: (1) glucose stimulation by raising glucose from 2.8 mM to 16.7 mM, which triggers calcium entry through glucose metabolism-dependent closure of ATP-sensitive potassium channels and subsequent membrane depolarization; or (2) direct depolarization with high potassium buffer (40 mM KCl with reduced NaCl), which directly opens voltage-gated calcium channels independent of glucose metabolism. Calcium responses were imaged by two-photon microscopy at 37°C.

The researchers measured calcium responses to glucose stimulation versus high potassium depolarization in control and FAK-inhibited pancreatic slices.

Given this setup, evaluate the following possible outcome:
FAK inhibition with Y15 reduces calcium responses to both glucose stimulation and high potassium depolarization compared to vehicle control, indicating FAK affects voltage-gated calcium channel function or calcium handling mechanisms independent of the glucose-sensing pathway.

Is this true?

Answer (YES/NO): NO